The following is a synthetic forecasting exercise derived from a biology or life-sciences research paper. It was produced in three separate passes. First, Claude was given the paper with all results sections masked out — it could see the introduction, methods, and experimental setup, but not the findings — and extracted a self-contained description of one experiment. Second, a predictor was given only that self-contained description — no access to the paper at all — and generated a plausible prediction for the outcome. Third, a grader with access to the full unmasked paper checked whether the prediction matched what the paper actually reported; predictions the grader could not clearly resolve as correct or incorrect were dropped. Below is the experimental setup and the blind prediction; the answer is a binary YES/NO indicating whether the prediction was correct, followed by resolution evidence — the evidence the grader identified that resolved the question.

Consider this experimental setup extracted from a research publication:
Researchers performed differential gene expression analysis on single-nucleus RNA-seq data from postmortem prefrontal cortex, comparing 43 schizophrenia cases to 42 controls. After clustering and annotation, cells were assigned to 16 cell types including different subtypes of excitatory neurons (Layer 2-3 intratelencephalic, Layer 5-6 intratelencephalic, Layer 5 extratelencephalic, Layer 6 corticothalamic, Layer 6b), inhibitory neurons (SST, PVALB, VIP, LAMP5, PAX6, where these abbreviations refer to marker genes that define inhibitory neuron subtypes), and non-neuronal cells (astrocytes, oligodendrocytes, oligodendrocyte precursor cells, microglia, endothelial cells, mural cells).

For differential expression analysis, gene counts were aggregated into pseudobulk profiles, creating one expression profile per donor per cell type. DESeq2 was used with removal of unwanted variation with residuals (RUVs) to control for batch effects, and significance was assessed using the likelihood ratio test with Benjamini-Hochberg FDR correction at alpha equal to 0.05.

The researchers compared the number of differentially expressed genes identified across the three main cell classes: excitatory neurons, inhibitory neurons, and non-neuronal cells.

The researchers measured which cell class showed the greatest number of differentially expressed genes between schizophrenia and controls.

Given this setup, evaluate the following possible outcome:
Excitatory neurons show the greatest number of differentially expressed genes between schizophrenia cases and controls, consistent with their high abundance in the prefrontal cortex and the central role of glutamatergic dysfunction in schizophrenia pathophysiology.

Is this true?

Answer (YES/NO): YES